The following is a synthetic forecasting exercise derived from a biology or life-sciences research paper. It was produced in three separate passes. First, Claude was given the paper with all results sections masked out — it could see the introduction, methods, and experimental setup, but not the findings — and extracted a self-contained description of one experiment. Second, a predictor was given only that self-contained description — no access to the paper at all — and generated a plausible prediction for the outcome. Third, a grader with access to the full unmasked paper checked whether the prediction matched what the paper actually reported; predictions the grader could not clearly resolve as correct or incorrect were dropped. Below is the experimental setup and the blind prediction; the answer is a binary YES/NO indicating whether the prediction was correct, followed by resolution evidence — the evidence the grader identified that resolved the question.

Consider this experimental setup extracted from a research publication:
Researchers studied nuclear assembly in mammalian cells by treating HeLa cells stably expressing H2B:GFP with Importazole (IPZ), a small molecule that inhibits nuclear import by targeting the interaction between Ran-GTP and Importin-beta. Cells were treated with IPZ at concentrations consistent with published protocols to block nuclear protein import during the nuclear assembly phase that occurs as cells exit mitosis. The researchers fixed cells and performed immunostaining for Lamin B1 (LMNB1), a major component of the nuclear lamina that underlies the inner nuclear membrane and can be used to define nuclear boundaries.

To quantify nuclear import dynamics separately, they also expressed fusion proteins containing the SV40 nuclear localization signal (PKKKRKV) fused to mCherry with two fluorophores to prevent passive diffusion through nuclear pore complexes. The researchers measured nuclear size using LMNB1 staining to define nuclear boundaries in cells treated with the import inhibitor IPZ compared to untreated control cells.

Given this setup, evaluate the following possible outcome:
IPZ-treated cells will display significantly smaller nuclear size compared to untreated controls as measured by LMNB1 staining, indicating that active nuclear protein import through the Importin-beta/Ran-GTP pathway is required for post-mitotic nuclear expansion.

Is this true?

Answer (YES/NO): NO